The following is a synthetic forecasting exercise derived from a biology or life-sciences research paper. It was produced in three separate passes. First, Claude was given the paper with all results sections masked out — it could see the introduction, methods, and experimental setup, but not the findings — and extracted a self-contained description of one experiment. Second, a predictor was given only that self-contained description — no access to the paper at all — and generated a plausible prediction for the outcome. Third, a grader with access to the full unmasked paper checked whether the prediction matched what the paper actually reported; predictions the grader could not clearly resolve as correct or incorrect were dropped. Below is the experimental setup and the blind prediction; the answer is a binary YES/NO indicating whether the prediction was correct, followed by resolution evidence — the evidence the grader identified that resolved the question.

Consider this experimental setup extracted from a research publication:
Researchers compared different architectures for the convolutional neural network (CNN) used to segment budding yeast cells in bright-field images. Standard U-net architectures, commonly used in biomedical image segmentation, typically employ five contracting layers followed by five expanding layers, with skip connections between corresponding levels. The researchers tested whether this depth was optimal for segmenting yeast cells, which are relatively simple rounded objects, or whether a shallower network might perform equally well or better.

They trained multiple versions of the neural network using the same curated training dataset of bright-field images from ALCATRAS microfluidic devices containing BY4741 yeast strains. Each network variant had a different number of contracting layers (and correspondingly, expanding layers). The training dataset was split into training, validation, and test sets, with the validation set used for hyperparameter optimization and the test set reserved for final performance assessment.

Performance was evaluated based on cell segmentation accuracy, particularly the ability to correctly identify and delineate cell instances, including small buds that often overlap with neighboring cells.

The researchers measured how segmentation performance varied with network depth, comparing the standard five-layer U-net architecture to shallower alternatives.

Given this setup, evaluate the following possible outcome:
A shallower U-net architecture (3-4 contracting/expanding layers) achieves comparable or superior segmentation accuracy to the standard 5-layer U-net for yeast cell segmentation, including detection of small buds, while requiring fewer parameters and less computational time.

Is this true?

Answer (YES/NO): YES